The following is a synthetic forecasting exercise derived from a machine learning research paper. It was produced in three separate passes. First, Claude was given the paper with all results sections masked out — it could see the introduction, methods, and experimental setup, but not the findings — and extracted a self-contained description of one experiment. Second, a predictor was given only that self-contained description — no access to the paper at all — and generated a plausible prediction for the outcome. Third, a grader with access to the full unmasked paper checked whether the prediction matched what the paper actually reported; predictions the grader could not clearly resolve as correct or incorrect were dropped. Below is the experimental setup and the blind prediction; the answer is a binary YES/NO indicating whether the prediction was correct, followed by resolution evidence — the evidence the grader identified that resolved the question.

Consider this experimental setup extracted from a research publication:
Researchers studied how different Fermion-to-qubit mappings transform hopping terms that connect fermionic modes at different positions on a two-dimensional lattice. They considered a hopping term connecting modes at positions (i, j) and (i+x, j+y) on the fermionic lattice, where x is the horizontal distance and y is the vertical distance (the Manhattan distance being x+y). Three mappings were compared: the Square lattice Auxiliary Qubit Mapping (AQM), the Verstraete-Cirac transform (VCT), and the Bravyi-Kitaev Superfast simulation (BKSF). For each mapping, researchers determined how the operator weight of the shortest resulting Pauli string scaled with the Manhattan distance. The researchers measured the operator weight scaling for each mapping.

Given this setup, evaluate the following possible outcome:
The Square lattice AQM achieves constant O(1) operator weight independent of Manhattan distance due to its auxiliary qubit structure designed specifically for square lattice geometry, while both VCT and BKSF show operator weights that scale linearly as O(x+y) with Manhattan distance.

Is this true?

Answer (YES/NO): NO